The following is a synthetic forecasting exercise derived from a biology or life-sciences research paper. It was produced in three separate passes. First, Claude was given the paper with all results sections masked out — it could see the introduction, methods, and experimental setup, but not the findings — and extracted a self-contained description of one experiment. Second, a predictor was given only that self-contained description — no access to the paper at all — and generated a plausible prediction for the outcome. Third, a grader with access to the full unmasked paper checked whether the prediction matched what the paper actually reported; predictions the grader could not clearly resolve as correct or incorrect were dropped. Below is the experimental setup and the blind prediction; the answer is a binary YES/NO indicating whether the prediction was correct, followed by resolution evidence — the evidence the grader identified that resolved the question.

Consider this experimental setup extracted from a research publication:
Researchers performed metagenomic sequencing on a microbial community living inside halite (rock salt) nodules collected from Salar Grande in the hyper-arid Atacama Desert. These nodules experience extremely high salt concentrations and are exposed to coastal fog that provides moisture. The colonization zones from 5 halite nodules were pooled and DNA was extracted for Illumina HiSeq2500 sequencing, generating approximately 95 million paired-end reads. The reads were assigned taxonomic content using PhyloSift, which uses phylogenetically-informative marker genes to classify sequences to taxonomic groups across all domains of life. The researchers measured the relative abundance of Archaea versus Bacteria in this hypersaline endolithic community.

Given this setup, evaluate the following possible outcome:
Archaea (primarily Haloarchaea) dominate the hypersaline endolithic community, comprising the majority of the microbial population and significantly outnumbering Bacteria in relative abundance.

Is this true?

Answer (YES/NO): YES